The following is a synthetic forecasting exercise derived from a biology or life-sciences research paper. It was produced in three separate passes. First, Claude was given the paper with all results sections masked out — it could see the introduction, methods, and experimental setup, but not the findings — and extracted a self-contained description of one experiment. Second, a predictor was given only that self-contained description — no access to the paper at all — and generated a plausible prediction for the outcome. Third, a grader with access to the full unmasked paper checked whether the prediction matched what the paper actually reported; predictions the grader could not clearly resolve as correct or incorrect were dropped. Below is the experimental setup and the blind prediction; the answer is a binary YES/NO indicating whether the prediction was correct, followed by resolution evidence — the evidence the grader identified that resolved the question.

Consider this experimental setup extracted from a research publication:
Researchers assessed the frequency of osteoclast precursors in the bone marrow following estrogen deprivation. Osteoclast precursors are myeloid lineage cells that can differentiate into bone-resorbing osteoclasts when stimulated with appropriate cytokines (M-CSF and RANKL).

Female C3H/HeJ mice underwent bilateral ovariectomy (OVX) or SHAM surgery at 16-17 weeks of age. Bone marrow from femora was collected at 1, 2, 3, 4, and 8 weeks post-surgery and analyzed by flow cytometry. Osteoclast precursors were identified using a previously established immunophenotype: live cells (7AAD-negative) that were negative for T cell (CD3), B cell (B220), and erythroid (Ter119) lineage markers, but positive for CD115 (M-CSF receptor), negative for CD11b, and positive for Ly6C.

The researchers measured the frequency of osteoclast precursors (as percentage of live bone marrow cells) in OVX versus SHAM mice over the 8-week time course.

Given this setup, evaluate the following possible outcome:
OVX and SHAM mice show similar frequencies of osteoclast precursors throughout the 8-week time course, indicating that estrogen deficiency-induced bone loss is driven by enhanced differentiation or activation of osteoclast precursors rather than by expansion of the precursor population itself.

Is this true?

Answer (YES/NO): NO